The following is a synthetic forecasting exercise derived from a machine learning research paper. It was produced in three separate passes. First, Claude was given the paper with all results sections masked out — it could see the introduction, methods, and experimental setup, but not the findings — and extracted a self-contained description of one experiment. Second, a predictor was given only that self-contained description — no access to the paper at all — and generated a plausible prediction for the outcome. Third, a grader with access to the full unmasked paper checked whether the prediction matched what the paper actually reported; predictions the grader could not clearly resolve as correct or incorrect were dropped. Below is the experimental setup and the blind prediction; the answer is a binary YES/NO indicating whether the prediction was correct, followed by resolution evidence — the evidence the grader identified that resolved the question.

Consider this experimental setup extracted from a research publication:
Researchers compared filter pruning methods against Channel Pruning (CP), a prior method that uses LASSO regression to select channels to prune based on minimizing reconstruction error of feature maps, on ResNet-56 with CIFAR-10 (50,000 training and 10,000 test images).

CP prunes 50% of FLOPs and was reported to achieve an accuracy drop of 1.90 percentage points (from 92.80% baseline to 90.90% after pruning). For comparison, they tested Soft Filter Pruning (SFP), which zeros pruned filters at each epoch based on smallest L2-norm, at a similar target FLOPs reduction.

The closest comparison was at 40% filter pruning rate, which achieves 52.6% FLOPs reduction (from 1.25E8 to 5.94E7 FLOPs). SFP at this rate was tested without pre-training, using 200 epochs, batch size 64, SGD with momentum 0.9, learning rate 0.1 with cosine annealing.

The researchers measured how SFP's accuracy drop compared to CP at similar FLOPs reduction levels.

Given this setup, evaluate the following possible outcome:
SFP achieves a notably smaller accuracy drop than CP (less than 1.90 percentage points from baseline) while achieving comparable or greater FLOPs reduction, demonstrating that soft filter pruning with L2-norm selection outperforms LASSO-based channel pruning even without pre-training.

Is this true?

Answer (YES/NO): YES